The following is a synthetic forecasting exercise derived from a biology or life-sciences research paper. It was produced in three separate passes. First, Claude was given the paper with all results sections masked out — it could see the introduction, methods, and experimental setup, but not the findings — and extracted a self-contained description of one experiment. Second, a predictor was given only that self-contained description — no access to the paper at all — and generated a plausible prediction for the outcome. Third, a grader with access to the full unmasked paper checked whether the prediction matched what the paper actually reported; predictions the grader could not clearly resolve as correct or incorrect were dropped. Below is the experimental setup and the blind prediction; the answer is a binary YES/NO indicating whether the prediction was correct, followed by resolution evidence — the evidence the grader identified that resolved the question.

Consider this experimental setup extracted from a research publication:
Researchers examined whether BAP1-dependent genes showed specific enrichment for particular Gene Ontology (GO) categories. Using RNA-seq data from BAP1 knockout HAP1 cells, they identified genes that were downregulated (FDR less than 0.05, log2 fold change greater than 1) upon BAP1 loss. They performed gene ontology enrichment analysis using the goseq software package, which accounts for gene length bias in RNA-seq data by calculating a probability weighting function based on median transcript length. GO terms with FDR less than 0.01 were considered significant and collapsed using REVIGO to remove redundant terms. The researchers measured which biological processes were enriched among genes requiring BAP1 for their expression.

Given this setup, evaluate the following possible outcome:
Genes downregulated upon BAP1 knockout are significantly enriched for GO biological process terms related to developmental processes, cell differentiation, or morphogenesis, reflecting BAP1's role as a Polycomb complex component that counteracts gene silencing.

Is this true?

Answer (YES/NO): YES